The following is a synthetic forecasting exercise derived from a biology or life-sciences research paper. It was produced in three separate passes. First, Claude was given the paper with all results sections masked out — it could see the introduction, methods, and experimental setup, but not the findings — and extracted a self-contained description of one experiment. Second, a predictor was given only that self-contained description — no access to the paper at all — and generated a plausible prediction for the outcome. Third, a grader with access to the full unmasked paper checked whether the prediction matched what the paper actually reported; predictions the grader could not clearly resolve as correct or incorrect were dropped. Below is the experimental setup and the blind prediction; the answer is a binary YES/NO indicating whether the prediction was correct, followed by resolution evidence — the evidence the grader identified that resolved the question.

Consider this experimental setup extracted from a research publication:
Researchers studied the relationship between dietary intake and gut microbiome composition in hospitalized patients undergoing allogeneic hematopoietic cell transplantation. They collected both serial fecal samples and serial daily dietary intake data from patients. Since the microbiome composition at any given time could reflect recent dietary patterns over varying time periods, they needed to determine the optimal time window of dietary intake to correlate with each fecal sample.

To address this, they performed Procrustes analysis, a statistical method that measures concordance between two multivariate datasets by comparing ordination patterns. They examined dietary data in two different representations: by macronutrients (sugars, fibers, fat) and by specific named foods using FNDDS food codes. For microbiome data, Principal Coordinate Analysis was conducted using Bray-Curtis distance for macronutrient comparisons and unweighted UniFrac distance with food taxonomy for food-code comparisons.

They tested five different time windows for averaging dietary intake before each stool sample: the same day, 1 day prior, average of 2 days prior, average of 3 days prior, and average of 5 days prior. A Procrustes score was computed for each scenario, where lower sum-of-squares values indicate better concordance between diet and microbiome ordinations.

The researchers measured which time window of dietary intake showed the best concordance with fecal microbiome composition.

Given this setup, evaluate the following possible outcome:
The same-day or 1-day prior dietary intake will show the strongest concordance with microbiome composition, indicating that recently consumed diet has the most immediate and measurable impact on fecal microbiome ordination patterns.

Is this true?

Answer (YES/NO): NO